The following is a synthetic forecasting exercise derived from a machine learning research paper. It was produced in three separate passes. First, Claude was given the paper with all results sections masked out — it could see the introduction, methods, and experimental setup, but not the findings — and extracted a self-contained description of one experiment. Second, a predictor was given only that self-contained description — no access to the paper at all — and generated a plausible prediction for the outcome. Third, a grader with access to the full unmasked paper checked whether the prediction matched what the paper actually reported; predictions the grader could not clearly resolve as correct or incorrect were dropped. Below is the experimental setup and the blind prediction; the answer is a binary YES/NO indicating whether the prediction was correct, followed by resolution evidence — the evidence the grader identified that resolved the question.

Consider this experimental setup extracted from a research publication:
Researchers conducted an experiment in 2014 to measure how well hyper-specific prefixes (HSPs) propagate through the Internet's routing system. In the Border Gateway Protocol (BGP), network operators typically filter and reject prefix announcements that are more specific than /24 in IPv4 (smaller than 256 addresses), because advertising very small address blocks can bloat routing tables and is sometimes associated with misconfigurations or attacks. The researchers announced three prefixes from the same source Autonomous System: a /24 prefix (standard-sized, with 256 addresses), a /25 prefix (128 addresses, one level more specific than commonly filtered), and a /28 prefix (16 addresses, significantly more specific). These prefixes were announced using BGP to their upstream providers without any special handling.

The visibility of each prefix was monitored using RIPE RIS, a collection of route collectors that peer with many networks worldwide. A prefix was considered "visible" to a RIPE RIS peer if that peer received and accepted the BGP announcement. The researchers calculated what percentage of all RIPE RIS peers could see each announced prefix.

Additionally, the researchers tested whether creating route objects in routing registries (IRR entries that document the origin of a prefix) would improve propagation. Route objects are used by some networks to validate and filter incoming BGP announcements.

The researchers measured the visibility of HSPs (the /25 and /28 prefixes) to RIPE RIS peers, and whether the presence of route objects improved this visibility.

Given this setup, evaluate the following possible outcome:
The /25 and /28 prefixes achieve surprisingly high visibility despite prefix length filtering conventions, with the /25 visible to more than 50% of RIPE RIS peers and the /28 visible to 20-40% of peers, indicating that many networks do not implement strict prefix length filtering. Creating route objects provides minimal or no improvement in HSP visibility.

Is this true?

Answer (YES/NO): NO